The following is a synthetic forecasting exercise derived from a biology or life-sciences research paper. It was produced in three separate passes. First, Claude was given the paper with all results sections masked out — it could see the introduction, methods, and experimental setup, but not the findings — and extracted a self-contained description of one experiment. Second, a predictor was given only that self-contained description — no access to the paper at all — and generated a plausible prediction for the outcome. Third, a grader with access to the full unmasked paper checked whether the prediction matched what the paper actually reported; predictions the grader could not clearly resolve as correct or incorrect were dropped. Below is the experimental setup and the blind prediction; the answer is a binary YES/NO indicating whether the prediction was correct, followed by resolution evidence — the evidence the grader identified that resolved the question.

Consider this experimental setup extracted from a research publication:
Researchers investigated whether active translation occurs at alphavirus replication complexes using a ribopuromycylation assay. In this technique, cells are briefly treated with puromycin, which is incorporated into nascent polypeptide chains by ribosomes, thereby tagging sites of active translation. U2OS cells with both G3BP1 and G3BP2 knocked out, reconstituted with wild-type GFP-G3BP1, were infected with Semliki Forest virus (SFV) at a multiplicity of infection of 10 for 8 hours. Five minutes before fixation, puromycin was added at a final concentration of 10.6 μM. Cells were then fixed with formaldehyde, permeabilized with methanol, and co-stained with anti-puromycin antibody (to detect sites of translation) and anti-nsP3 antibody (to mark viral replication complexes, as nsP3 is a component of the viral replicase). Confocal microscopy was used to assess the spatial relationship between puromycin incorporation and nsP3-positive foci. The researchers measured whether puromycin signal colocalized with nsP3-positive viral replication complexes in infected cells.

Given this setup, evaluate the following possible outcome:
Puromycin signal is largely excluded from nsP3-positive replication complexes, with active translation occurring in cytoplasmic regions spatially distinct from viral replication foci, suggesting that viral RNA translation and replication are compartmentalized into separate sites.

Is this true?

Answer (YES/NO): NO